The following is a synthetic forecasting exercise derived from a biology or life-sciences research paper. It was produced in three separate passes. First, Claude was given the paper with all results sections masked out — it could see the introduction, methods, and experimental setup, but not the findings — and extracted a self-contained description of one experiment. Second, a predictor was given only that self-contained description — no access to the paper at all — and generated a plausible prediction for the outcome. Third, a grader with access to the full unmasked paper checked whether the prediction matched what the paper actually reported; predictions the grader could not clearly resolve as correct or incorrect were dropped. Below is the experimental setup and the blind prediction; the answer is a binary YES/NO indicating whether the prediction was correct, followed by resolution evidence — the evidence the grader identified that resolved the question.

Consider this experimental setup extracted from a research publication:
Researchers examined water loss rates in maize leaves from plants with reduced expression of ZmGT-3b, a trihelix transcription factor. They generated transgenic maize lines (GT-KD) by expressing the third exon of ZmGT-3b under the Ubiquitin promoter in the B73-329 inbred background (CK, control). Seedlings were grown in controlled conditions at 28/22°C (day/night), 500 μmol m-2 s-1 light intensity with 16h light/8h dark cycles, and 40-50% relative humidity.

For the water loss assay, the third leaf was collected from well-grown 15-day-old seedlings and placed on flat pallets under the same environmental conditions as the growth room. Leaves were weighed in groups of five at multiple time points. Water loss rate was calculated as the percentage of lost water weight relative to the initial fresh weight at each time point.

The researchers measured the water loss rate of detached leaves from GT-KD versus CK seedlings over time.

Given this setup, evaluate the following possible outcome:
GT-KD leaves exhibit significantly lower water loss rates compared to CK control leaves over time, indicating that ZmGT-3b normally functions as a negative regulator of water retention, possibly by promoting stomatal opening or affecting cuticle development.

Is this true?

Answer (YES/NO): YES